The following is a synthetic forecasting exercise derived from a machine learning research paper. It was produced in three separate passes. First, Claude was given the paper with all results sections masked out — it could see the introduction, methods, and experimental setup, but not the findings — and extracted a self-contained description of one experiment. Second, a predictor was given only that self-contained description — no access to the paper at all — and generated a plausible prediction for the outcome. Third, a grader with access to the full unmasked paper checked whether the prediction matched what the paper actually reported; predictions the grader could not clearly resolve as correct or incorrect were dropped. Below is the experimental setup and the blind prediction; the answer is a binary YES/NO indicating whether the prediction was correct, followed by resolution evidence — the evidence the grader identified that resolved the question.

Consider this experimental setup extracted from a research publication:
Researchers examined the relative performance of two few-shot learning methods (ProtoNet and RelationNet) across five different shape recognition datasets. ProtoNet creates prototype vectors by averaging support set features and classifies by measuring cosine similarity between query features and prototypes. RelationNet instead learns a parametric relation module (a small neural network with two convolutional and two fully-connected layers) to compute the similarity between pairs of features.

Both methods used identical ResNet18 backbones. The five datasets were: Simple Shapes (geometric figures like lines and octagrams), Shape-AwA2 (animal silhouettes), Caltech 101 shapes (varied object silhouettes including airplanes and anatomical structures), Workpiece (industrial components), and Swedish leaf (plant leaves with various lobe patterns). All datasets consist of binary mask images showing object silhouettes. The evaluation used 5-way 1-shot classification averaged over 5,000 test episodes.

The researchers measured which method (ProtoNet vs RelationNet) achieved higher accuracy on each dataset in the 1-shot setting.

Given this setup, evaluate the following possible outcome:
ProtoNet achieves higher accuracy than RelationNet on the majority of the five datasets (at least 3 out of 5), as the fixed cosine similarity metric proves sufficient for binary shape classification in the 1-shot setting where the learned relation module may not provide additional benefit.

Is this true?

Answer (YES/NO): YES